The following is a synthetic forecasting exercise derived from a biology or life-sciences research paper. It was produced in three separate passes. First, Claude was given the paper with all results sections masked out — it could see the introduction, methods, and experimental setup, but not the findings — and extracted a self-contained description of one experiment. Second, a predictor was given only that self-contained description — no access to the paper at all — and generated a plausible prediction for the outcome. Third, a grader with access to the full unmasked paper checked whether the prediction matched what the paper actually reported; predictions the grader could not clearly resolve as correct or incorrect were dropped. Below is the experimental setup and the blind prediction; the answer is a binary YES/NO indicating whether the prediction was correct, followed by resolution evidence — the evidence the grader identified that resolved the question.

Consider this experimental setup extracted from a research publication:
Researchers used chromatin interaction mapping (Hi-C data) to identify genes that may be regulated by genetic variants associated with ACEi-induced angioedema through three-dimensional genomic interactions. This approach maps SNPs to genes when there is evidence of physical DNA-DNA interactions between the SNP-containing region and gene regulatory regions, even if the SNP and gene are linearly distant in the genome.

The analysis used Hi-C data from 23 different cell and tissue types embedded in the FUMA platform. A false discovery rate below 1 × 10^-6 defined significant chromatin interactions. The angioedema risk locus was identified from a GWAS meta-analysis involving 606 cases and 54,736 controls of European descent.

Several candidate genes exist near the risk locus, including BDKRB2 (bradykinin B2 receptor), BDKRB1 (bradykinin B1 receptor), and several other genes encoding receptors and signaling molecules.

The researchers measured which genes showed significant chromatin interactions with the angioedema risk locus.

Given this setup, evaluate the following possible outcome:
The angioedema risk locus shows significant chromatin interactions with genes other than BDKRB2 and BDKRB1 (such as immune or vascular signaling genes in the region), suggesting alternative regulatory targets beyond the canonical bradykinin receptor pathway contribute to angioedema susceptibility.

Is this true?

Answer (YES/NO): NO